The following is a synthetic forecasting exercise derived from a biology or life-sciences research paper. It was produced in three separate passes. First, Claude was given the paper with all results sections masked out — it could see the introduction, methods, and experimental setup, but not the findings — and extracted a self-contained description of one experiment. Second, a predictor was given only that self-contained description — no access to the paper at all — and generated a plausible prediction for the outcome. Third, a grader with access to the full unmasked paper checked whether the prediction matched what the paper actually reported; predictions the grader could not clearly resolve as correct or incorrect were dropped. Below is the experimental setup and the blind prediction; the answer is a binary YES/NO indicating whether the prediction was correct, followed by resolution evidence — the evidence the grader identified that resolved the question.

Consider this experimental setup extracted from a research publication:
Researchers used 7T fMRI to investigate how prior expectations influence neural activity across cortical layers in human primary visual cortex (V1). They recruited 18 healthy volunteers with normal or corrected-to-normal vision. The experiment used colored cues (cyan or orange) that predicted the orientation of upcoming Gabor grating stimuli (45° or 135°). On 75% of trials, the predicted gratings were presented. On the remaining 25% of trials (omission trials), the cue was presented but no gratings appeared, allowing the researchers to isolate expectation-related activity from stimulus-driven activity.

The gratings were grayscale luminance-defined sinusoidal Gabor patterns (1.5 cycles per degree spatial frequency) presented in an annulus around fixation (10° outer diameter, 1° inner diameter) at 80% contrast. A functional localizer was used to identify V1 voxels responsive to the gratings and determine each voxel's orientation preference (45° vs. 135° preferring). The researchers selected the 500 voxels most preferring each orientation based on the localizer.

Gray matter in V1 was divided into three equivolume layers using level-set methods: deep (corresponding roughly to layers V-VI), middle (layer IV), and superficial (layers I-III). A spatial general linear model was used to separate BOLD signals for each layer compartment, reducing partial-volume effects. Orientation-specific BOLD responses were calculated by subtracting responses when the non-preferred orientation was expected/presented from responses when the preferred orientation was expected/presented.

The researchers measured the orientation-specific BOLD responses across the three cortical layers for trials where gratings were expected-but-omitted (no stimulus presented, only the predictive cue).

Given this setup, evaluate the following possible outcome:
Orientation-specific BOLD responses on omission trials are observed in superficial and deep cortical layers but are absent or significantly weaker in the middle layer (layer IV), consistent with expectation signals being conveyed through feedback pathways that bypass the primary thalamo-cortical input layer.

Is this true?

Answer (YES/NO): NO